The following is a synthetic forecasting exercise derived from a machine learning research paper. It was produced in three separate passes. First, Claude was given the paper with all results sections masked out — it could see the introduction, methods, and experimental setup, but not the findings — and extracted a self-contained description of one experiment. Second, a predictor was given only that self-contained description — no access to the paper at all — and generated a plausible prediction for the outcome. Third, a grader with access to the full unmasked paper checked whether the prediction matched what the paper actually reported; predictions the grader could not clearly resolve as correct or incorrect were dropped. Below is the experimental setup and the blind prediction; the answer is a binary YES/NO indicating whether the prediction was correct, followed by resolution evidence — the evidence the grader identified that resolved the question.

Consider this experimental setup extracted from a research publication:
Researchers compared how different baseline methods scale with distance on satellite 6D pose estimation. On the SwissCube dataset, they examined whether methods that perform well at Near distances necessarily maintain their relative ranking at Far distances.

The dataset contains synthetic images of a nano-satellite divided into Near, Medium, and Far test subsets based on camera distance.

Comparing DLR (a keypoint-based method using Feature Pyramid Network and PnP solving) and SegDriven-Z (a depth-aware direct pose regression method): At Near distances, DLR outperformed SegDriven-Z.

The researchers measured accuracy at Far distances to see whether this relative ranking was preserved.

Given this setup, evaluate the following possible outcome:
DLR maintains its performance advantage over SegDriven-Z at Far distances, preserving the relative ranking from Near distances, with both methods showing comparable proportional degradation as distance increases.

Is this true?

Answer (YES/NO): NO